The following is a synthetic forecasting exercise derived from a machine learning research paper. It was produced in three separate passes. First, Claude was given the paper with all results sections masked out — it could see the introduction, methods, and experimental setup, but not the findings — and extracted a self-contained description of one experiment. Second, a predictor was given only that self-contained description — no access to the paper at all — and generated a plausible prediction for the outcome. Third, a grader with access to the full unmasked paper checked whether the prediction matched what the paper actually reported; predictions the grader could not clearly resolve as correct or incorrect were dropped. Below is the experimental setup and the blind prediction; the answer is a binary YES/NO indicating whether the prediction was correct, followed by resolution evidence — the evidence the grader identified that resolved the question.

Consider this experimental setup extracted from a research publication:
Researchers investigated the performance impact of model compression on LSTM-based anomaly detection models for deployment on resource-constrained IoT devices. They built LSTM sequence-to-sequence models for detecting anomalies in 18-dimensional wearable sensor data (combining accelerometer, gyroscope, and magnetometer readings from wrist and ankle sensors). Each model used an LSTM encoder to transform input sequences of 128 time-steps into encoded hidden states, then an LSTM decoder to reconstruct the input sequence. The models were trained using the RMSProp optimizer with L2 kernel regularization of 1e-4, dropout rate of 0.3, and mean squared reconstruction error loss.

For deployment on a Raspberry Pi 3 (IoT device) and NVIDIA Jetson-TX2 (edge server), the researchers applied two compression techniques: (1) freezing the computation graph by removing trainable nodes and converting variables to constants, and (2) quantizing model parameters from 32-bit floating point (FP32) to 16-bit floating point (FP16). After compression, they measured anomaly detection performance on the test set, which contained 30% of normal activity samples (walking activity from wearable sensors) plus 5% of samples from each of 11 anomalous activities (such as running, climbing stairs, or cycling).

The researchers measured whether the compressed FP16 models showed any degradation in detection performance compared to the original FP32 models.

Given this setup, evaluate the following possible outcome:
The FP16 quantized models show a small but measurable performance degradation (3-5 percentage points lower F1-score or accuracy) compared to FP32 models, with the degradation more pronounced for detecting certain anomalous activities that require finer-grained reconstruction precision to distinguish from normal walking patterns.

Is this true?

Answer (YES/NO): NO